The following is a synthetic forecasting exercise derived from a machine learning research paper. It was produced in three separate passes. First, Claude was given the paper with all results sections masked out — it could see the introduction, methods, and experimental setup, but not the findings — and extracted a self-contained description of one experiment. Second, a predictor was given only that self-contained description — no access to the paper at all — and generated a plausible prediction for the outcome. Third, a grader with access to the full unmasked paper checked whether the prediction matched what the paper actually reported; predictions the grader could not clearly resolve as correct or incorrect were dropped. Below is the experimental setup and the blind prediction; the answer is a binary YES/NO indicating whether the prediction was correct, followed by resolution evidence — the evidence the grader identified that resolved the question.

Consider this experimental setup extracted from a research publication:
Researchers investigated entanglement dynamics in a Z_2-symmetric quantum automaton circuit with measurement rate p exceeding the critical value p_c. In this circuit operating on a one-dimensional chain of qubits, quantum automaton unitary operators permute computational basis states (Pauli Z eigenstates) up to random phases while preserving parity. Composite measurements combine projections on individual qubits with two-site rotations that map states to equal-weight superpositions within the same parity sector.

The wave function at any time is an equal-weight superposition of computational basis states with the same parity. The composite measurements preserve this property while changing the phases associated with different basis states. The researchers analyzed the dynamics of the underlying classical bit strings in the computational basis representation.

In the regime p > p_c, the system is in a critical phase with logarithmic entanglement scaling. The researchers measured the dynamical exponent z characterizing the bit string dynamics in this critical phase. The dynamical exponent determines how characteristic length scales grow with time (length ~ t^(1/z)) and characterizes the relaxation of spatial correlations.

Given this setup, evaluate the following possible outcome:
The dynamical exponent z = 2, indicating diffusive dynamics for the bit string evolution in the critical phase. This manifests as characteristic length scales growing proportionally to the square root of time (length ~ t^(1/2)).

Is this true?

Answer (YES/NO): YES